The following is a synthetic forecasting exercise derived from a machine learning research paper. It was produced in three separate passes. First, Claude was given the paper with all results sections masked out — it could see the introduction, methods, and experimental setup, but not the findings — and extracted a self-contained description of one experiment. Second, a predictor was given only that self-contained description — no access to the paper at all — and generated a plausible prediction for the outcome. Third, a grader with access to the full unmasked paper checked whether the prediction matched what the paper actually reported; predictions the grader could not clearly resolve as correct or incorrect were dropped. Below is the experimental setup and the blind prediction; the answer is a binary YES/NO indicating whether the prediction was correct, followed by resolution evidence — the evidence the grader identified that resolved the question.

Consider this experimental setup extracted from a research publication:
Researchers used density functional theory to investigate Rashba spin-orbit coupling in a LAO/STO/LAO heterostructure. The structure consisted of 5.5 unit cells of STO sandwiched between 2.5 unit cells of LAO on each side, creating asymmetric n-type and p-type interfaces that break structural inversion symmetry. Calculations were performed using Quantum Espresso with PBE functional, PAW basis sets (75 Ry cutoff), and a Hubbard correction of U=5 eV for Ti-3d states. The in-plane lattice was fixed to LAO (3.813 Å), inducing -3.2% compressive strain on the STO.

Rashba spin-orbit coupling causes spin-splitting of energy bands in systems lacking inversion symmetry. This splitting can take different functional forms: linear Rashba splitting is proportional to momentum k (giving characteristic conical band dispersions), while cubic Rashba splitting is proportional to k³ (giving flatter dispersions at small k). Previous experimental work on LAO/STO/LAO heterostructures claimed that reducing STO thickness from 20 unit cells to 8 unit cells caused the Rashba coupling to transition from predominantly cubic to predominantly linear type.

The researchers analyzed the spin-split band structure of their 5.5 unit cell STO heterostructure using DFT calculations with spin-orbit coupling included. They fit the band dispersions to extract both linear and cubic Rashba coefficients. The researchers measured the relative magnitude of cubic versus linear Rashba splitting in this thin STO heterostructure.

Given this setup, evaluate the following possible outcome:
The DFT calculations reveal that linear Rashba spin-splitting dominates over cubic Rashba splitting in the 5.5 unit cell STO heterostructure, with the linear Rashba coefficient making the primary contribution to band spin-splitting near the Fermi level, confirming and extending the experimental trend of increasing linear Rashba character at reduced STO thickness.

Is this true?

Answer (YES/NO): NO